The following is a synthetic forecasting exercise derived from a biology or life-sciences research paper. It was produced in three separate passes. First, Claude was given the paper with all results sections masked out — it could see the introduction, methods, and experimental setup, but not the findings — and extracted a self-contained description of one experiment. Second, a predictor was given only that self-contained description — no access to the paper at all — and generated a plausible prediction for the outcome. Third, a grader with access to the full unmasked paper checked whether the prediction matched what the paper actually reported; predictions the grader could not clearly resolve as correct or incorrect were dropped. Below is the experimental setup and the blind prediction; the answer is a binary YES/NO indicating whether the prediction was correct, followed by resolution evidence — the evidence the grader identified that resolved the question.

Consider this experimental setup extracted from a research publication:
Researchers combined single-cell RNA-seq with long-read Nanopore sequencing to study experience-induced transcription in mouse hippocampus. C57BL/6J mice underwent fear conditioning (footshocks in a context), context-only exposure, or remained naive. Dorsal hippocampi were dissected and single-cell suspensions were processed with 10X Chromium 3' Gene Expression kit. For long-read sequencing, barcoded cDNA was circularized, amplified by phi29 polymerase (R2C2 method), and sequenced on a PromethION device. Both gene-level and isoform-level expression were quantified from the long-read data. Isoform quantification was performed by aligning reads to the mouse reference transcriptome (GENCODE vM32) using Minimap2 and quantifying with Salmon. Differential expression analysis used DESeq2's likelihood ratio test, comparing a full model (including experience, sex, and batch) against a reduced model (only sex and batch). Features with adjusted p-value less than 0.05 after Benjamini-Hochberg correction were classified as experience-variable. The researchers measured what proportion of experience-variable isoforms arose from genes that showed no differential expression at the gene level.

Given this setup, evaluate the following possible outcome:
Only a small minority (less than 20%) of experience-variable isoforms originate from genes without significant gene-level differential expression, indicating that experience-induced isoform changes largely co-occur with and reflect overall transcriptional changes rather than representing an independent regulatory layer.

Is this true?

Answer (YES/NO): NO